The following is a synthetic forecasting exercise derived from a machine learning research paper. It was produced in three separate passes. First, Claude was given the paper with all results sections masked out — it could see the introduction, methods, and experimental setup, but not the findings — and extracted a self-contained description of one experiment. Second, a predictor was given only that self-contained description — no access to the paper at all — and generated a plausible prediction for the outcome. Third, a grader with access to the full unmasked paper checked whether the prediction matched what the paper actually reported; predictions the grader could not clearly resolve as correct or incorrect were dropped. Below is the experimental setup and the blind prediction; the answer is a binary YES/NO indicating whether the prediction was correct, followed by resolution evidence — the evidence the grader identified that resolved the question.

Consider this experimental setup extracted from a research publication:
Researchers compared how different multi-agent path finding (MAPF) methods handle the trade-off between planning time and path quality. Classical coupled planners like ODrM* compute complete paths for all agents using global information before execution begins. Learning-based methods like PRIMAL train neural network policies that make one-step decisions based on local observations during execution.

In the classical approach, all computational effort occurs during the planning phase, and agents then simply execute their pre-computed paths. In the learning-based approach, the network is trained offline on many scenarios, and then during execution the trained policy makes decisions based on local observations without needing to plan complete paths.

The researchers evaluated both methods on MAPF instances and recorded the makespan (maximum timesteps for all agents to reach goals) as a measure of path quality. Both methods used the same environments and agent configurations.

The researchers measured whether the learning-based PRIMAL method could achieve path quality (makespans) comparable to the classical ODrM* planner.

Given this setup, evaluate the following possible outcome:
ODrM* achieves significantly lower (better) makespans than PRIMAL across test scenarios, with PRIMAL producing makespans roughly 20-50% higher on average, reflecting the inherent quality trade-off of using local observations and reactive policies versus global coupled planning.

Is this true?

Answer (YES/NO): NO